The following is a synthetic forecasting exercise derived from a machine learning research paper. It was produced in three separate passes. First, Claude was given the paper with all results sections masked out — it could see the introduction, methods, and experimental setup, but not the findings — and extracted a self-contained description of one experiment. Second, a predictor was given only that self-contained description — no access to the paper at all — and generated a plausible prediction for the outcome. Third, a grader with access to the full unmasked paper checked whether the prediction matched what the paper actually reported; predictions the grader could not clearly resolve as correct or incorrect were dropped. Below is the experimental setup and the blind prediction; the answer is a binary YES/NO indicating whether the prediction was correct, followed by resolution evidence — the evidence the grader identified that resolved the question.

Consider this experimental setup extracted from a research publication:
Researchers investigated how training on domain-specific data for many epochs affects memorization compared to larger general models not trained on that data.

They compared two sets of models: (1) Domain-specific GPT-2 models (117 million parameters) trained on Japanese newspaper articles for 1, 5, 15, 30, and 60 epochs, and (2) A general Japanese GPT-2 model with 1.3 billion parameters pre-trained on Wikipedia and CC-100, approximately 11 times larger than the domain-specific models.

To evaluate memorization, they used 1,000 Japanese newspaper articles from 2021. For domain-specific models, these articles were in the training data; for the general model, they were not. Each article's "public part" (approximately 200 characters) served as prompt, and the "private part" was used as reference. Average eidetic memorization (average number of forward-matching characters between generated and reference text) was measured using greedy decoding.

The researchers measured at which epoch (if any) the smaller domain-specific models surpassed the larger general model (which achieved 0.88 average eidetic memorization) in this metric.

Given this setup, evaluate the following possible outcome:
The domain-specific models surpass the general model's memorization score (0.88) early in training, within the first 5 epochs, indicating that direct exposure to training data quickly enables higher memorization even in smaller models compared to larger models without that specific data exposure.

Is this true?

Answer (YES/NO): NO